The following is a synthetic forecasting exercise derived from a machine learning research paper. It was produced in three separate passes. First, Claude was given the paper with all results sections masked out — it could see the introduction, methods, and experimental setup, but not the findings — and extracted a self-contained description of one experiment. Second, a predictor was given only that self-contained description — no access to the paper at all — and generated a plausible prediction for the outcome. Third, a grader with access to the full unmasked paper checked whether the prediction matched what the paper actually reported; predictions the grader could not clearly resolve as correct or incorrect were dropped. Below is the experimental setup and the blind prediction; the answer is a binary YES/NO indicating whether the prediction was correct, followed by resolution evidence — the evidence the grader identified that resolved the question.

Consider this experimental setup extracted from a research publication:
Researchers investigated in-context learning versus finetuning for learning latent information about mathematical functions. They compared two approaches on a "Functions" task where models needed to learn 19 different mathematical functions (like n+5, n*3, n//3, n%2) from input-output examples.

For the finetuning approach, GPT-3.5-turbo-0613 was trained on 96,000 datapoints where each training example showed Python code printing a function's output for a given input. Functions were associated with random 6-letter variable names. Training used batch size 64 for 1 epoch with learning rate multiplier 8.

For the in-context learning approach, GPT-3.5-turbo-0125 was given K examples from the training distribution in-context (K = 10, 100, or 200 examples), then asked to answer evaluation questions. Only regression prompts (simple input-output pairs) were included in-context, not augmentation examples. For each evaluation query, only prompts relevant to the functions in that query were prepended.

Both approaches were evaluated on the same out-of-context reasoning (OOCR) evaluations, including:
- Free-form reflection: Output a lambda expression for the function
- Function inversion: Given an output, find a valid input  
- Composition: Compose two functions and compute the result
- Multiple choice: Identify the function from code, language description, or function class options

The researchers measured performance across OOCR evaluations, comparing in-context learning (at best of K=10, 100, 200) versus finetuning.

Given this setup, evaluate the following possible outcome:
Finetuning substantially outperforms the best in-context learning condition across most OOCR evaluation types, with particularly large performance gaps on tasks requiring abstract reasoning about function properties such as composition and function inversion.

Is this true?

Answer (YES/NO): NO